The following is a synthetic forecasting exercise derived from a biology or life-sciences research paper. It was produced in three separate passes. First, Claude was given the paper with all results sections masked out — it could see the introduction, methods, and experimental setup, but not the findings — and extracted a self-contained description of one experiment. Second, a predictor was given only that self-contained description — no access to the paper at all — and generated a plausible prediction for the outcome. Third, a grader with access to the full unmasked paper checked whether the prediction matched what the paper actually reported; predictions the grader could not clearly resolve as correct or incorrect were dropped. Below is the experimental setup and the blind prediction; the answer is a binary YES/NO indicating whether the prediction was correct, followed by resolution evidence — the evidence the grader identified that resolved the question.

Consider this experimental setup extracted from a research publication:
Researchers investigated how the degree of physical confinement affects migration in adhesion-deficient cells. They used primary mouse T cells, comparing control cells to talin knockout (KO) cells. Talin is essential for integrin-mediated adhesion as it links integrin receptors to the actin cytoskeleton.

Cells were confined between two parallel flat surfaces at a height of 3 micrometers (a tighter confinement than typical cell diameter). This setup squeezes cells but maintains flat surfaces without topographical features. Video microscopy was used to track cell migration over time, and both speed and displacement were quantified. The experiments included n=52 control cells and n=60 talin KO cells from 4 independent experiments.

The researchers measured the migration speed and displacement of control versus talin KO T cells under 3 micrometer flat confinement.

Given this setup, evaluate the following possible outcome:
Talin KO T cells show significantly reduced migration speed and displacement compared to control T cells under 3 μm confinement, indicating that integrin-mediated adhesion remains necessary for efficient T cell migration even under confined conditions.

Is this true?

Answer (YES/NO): YES